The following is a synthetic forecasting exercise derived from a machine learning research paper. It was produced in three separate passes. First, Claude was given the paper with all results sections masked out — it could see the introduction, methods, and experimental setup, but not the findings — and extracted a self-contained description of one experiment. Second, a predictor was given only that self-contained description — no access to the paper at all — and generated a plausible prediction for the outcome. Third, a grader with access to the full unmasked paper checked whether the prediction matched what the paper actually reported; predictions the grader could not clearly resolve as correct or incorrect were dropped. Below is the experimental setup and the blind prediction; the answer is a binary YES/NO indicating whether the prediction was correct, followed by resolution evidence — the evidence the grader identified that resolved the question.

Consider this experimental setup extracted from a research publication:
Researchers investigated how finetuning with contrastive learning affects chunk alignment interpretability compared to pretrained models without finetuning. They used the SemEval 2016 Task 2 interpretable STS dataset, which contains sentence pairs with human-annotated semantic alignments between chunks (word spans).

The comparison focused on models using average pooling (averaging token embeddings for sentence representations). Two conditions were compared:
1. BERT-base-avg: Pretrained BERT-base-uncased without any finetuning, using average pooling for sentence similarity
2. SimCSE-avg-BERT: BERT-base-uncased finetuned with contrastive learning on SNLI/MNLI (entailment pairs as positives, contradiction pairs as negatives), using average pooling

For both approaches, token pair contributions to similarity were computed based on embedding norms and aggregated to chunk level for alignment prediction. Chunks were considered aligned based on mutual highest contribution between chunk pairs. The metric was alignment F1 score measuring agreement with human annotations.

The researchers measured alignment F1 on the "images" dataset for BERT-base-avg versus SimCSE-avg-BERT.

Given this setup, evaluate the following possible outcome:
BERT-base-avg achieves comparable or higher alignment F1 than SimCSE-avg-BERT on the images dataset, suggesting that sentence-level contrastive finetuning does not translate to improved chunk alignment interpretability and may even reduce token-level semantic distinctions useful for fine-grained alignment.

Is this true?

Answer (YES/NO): YES